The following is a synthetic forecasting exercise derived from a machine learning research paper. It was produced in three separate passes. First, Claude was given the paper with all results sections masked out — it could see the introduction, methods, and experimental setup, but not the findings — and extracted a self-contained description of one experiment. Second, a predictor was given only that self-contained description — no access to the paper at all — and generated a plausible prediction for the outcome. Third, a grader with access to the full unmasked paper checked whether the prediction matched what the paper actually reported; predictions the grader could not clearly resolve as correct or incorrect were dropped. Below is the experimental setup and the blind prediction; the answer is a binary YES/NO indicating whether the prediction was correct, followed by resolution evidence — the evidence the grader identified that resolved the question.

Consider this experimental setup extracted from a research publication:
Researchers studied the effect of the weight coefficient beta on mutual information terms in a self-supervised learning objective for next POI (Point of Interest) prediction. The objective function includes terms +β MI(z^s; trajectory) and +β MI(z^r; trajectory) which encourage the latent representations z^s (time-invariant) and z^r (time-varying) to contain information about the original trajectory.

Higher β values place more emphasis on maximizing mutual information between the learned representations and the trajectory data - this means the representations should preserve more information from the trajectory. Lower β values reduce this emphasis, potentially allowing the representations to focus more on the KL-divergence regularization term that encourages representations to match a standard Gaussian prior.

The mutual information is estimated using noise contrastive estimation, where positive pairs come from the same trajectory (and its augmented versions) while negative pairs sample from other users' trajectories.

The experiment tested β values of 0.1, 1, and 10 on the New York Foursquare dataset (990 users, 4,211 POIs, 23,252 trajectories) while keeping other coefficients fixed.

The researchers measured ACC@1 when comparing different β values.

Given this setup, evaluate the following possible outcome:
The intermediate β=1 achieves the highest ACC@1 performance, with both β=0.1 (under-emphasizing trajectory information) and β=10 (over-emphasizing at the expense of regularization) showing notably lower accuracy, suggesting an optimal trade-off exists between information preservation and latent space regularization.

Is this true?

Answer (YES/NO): NO